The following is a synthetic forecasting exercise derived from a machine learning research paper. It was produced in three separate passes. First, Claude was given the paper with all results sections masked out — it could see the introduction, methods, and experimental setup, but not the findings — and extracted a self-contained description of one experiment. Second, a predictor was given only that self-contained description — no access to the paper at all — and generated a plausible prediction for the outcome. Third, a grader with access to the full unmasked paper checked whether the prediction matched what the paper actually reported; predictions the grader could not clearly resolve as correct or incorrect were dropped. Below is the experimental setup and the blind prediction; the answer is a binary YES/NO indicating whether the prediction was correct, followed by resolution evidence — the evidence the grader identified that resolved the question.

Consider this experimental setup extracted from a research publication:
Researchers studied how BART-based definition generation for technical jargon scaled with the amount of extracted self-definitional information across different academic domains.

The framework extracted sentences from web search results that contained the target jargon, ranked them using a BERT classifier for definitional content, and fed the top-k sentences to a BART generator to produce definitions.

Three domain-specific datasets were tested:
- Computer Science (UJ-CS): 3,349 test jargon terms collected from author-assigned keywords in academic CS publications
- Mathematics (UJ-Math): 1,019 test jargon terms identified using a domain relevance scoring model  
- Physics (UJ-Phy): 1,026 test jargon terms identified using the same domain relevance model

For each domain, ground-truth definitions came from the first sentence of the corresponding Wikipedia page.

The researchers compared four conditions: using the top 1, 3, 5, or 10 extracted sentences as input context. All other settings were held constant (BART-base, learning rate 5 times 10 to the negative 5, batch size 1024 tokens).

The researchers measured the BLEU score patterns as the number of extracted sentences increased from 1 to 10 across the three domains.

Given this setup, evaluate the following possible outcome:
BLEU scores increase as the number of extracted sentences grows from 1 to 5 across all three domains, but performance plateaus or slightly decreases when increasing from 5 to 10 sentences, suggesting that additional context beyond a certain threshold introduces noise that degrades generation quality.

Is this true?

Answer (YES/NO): NO